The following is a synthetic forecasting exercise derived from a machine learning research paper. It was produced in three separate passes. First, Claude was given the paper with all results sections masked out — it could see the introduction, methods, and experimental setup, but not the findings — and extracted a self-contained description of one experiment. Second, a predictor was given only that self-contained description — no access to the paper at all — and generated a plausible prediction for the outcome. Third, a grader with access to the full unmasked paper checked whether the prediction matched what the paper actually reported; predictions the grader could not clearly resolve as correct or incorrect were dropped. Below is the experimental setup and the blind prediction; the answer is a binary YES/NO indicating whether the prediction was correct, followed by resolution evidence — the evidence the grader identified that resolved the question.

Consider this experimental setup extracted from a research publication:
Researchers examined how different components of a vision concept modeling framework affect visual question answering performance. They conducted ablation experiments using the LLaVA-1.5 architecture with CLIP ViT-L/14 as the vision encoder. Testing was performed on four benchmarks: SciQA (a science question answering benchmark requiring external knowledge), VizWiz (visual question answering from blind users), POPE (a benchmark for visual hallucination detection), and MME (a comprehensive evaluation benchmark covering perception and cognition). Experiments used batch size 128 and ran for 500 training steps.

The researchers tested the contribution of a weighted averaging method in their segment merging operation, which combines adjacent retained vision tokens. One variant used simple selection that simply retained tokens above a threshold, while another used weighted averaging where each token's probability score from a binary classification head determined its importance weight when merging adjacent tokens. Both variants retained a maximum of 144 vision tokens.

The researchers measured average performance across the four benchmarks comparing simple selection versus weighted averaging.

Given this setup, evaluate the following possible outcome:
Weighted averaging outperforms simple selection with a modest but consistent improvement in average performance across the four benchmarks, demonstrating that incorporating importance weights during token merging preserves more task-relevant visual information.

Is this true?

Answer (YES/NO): YES